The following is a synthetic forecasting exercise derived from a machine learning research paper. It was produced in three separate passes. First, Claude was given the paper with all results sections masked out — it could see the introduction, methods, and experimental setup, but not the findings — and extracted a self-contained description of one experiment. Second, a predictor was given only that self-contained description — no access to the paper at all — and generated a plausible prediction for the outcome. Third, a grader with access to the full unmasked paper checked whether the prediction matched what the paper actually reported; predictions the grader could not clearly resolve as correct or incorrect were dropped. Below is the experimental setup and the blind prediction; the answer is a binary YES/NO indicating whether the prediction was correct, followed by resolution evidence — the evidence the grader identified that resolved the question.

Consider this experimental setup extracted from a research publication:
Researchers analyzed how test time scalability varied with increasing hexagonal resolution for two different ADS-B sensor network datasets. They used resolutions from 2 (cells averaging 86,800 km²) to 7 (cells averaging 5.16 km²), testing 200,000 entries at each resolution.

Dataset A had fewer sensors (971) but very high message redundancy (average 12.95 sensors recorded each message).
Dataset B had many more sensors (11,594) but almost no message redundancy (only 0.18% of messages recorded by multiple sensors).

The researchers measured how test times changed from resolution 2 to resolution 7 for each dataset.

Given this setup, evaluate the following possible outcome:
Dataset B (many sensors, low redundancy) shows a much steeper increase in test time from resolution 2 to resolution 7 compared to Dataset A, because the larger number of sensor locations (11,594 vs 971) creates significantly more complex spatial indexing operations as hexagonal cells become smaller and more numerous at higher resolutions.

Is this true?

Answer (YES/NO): NO